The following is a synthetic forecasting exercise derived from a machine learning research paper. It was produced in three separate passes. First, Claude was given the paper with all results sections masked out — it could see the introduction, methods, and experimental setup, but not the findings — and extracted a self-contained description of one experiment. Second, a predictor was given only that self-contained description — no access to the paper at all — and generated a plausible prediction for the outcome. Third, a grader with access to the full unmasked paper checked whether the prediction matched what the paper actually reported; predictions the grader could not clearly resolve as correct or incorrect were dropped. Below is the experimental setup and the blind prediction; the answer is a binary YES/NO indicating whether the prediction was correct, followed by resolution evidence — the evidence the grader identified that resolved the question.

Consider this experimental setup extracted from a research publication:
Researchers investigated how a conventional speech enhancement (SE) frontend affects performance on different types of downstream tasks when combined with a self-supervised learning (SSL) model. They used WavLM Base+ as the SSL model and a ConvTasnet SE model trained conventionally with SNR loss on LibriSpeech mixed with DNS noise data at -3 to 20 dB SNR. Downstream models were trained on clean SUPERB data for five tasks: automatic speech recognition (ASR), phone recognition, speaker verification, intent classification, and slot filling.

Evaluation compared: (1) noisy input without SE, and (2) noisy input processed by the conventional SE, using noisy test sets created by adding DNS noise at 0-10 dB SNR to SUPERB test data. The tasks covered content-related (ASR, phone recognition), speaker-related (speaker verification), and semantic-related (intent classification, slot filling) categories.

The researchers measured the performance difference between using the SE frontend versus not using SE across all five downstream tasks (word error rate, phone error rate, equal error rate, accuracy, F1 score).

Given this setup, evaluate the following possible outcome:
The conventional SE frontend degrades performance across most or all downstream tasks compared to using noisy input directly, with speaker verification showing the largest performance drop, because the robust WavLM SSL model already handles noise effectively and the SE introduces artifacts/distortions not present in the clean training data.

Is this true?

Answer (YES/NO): NO